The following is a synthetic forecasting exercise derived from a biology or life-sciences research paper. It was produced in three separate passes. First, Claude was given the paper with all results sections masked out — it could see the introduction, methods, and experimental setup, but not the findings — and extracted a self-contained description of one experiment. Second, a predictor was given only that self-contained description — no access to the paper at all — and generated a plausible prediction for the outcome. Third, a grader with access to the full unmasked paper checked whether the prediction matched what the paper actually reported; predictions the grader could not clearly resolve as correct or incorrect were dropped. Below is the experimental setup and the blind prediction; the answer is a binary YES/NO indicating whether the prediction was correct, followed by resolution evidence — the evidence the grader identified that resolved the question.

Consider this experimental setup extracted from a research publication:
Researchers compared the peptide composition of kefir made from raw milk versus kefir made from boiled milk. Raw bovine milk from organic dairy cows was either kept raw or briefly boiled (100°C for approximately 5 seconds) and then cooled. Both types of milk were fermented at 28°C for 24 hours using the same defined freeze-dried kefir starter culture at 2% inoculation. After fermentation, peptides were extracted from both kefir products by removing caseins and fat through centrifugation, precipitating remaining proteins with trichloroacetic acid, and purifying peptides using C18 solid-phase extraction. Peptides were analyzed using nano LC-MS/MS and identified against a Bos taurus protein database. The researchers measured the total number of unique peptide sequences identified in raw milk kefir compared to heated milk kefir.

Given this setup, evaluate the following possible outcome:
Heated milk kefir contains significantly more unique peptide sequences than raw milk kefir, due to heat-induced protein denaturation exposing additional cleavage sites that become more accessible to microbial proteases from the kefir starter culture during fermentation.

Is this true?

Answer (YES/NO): NO